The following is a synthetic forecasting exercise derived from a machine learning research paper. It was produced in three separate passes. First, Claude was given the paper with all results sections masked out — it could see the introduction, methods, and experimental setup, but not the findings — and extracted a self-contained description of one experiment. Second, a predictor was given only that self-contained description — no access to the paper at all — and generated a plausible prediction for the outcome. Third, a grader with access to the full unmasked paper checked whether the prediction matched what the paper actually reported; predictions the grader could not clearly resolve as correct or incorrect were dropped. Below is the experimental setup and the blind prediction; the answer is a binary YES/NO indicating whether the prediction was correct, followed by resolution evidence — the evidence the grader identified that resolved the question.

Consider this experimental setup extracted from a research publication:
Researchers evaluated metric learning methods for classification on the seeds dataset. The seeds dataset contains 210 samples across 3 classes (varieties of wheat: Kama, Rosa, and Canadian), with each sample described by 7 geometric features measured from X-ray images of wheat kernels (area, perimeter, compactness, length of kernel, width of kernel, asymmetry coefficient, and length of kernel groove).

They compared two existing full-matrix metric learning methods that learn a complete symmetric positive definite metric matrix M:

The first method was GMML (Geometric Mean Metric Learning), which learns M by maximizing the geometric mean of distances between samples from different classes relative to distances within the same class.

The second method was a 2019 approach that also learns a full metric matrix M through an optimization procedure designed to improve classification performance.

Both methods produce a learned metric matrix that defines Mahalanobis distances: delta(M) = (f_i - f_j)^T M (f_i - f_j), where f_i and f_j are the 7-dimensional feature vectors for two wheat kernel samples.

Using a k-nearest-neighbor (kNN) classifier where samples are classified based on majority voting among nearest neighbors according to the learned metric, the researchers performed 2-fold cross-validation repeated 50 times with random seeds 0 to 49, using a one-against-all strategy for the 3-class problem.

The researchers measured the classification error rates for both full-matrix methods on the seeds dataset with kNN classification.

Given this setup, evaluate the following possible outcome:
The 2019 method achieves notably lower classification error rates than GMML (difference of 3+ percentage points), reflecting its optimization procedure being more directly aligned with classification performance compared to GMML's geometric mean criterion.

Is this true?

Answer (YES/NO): NO